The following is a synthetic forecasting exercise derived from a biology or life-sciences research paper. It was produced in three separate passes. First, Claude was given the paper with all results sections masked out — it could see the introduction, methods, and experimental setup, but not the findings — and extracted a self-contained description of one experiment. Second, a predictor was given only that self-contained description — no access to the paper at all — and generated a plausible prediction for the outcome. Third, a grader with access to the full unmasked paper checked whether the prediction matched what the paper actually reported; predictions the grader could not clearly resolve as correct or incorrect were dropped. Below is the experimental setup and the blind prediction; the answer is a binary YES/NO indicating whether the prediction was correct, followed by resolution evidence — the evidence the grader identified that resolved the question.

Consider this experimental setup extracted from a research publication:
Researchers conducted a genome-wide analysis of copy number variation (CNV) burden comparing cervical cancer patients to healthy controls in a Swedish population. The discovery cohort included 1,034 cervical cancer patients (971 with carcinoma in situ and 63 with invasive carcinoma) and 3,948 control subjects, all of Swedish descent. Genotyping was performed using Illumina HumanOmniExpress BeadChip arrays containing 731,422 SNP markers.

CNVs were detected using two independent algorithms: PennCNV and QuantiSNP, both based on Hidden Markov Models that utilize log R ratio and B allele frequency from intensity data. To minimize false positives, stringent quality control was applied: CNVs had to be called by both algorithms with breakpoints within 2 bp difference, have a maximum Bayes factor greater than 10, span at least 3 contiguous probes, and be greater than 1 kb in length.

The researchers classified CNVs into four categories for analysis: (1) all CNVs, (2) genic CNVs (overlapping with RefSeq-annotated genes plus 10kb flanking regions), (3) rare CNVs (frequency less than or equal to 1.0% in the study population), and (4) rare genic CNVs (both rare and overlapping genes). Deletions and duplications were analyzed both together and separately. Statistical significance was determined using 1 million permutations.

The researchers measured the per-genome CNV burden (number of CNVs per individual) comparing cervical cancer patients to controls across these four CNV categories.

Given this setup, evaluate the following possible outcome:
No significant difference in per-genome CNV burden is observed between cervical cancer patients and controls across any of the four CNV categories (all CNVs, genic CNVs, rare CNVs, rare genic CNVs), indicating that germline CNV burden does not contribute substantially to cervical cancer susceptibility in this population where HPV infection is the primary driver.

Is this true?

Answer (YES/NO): NO